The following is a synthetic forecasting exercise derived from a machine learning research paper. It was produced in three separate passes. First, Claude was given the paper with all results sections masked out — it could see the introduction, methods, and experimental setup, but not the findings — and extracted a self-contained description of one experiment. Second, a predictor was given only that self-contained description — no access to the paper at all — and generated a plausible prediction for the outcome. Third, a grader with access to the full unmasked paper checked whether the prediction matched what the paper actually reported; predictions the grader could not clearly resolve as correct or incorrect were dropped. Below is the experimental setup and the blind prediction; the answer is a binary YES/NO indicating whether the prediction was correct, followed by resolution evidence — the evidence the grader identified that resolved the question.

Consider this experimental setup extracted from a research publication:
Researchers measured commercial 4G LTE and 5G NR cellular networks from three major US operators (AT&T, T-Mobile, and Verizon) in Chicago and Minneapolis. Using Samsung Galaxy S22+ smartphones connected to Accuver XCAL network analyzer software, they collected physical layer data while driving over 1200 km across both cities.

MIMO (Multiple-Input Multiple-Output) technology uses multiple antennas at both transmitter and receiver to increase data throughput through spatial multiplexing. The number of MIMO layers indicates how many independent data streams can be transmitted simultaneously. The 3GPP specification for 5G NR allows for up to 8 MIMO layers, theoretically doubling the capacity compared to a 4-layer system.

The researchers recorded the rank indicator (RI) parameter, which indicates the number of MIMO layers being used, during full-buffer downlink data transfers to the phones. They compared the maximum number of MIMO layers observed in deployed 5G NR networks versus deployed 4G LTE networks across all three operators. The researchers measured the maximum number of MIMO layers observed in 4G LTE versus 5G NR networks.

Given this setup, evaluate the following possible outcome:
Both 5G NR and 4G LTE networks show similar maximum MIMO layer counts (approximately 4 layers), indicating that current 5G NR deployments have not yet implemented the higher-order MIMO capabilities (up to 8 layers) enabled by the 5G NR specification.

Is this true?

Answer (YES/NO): YES